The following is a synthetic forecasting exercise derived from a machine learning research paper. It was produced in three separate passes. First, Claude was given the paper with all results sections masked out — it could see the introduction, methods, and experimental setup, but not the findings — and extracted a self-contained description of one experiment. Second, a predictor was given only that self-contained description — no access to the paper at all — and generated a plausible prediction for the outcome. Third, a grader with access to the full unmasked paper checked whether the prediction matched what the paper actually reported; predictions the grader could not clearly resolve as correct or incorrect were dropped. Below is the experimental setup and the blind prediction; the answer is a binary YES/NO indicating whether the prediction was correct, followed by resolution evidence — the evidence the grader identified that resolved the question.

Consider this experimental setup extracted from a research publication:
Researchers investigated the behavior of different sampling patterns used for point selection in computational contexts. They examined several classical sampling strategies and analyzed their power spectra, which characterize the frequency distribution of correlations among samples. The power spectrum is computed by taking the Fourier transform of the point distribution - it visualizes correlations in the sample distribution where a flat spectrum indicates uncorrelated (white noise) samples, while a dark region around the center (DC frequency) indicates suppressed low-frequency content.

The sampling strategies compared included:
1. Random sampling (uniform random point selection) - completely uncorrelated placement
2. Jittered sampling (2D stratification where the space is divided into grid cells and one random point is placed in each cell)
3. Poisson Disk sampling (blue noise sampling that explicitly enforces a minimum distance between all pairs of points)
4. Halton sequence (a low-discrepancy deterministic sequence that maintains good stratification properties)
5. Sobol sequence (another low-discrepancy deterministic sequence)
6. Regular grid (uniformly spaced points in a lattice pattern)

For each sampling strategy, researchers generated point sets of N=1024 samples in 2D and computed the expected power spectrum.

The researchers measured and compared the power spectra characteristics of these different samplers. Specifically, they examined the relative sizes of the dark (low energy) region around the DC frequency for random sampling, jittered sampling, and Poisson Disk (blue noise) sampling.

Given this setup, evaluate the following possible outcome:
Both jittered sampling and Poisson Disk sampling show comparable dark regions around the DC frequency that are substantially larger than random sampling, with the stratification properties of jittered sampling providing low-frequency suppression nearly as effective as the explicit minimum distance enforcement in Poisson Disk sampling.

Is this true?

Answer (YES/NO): NO